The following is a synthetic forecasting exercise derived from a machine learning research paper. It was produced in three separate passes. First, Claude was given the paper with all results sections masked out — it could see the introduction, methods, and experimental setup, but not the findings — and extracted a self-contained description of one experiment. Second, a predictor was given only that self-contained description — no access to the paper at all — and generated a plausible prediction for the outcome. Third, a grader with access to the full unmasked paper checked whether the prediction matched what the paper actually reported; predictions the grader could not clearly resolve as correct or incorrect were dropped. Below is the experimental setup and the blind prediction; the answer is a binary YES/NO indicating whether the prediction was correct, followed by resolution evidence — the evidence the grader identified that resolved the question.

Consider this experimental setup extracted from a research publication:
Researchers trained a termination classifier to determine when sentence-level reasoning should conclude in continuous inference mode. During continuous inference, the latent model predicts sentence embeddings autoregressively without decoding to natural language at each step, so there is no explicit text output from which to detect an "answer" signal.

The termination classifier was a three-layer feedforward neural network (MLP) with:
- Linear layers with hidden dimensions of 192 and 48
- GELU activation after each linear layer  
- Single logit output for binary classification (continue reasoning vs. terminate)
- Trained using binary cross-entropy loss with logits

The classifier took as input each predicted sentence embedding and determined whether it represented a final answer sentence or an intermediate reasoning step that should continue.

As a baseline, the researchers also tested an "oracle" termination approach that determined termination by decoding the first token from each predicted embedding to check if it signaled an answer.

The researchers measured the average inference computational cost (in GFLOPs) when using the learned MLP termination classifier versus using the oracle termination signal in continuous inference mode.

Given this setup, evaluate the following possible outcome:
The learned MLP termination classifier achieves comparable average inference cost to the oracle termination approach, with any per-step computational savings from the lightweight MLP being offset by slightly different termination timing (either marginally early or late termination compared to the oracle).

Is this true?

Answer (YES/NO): NO